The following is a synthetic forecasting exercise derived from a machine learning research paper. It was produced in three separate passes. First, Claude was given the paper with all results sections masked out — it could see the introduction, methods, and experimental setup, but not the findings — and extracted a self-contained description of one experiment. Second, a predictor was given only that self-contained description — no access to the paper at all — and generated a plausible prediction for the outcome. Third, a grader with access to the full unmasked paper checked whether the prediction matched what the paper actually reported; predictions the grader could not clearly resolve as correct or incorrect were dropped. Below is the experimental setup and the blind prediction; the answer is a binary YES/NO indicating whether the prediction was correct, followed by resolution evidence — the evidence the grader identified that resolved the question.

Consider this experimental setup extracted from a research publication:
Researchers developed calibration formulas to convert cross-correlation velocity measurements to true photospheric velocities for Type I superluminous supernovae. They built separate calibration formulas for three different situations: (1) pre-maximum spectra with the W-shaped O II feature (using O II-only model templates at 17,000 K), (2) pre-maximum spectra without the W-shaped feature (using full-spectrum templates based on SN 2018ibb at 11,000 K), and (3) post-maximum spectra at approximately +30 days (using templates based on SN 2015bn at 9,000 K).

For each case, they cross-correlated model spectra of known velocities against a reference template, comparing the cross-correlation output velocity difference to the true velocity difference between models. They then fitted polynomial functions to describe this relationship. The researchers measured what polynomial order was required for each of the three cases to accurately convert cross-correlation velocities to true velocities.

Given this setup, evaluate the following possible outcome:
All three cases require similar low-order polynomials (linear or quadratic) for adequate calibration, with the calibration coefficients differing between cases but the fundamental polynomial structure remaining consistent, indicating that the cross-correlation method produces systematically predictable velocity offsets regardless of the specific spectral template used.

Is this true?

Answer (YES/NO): NO